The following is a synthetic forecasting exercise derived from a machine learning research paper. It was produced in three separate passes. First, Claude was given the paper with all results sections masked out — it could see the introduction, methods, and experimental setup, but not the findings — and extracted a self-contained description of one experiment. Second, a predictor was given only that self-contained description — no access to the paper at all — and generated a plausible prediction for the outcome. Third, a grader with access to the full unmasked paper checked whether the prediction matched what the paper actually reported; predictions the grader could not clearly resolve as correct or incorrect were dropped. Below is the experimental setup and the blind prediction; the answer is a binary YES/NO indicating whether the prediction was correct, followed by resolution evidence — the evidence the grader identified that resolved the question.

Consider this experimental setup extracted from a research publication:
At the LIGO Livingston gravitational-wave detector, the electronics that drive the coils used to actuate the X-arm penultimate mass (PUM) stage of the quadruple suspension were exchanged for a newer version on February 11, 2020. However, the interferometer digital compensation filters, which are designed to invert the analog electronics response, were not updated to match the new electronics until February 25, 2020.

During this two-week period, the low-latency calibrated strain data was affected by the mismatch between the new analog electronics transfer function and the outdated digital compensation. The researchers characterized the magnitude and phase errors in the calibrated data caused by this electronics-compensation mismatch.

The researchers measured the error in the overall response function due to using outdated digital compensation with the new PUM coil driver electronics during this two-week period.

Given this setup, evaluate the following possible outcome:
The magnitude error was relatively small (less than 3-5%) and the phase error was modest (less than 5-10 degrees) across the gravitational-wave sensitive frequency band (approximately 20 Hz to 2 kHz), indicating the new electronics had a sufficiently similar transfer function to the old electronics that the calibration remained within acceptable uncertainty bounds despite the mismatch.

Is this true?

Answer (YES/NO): YES